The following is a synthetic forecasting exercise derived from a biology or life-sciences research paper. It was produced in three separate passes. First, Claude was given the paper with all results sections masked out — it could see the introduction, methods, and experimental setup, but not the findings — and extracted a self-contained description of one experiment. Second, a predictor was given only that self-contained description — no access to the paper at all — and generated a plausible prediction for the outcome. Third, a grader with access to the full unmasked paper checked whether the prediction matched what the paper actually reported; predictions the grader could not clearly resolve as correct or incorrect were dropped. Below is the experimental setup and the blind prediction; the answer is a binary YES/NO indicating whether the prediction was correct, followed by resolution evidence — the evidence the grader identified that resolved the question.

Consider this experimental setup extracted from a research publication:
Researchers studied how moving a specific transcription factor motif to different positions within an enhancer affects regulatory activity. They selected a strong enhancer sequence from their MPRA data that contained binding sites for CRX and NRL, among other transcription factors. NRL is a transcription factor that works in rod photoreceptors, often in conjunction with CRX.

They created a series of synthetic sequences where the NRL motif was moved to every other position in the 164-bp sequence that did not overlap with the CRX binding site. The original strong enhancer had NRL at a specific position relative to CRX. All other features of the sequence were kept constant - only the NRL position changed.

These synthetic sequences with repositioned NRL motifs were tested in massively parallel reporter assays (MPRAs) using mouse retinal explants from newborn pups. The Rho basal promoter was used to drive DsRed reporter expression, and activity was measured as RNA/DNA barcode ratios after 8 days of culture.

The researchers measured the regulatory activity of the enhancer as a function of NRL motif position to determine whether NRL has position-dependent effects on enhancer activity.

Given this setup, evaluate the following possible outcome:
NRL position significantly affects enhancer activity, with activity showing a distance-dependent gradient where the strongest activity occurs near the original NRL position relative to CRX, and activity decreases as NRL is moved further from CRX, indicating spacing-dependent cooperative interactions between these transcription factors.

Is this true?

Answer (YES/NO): NO